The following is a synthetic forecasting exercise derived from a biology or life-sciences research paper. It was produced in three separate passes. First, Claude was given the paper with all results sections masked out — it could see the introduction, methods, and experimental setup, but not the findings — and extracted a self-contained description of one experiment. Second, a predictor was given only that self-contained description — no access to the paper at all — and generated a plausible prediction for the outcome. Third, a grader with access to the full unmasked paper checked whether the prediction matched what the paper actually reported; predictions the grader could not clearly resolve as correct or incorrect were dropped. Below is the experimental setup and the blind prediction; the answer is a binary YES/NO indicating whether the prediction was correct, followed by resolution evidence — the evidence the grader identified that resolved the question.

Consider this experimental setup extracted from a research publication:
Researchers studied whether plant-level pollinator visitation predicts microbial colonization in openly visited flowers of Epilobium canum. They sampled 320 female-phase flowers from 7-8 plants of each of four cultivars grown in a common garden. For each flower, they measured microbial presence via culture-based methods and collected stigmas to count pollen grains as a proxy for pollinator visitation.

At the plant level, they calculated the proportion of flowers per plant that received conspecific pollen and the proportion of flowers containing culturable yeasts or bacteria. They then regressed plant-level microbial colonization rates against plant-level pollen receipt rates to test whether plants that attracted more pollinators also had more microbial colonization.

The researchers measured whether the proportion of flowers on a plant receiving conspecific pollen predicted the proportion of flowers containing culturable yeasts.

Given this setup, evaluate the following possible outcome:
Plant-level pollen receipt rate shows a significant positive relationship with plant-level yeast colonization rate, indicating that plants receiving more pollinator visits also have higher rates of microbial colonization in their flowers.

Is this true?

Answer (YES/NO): NO